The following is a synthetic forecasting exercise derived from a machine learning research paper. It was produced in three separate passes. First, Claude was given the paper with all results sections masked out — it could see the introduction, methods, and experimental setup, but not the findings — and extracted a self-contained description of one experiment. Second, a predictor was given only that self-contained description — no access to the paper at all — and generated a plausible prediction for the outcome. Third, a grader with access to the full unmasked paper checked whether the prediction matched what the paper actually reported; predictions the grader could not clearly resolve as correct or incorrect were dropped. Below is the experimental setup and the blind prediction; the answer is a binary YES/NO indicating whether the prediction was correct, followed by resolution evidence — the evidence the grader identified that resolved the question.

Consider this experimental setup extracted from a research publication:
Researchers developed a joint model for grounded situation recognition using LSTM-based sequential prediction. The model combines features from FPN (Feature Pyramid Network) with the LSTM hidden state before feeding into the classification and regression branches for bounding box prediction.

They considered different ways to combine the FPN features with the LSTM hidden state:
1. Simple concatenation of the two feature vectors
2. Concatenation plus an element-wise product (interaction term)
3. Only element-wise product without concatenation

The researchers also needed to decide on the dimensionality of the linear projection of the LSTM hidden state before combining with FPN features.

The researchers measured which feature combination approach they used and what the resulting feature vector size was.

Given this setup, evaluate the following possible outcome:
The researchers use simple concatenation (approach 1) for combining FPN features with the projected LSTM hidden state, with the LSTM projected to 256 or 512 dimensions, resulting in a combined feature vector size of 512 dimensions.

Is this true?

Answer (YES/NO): NO